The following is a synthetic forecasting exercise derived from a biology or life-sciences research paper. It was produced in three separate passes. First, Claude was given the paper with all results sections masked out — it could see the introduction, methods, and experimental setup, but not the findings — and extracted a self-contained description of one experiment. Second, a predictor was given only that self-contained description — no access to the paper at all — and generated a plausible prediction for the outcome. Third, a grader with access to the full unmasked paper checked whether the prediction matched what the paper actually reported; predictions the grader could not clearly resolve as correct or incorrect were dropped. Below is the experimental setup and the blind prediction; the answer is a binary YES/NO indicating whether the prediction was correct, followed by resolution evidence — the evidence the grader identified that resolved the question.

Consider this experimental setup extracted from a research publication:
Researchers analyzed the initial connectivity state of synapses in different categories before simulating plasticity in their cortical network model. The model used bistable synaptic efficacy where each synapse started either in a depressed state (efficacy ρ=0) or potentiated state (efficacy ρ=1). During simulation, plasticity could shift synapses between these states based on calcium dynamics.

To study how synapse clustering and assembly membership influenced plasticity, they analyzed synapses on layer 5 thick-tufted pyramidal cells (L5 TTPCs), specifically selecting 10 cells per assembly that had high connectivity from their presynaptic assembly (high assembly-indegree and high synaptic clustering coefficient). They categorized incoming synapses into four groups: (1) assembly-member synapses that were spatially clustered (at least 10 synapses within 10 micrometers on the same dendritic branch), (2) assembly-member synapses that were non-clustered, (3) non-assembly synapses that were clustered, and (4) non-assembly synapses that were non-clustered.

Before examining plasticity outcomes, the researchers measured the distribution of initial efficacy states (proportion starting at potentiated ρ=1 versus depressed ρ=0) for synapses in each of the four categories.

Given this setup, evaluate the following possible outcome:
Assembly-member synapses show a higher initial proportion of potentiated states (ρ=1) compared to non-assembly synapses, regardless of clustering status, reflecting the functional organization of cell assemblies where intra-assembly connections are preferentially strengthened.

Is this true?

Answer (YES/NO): NO